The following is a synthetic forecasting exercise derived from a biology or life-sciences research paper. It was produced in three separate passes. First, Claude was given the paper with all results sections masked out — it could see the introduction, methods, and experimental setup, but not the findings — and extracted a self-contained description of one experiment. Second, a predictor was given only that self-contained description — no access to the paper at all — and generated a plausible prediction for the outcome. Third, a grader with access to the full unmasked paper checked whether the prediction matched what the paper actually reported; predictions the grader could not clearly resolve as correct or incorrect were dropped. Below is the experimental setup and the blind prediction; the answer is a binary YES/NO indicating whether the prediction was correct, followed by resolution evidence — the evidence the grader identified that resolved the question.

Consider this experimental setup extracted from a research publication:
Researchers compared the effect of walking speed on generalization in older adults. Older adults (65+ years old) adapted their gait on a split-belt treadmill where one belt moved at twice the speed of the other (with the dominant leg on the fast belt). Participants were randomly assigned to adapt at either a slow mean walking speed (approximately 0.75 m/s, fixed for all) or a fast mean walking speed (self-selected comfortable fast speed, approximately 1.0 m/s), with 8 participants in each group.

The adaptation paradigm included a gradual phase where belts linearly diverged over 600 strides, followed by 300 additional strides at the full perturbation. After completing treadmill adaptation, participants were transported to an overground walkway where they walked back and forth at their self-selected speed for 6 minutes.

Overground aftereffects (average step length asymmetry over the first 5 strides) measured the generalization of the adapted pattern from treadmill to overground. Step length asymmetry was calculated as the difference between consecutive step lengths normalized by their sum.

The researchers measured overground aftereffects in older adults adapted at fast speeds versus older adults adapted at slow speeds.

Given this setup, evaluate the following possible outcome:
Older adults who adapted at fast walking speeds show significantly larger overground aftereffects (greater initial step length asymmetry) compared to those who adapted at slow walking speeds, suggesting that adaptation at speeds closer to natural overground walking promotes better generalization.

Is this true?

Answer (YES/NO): NO